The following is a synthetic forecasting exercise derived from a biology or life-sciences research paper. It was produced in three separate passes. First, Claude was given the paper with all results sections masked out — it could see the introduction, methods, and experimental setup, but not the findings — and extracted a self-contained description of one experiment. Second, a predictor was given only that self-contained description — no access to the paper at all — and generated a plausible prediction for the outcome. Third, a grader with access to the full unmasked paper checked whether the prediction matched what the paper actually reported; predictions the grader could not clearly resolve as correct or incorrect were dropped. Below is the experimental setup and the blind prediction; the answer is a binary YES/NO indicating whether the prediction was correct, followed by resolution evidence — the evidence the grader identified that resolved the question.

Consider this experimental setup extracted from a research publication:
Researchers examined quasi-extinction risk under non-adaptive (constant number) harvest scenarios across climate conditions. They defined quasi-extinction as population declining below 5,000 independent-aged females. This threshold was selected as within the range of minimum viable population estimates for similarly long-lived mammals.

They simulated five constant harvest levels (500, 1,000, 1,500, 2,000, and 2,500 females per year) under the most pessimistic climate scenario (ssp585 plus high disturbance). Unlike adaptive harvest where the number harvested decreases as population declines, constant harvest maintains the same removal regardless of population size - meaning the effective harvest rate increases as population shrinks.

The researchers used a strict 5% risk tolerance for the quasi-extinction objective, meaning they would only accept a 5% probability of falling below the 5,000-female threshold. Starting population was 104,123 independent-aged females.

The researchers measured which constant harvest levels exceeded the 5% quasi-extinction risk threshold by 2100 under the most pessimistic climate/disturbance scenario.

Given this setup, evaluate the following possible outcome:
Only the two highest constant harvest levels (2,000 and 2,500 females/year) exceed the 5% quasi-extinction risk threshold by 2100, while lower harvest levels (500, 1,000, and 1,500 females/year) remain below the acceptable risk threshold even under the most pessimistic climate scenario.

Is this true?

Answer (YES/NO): NO